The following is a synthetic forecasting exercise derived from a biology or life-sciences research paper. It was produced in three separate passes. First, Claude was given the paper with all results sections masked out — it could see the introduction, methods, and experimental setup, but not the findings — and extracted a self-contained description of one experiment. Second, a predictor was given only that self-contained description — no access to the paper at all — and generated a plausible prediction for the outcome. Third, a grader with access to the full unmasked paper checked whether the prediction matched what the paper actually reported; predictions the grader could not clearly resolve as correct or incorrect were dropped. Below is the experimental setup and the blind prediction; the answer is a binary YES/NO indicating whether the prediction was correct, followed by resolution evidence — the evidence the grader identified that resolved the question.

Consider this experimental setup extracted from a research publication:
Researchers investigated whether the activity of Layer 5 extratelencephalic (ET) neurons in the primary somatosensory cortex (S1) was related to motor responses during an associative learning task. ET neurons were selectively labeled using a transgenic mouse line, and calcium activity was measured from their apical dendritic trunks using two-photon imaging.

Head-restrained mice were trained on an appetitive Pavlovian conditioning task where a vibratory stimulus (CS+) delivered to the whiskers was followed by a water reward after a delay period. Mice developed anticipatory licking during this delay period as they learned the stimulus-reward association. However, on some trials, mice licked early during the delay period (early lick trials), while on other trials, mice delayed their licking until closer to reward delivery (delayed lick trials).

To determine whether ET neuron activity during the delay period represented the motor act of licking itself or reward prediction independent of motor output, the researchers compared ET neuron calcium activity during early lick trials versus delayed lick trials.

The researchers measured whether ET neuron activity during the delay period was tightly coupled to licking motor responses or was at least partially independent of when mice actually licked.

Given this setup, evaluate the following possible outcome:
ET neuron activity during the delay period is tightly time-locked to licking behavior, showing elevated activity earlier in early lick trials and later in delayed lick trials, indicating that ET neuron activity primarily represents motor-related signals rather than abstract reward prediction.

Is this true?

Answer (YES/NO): NO